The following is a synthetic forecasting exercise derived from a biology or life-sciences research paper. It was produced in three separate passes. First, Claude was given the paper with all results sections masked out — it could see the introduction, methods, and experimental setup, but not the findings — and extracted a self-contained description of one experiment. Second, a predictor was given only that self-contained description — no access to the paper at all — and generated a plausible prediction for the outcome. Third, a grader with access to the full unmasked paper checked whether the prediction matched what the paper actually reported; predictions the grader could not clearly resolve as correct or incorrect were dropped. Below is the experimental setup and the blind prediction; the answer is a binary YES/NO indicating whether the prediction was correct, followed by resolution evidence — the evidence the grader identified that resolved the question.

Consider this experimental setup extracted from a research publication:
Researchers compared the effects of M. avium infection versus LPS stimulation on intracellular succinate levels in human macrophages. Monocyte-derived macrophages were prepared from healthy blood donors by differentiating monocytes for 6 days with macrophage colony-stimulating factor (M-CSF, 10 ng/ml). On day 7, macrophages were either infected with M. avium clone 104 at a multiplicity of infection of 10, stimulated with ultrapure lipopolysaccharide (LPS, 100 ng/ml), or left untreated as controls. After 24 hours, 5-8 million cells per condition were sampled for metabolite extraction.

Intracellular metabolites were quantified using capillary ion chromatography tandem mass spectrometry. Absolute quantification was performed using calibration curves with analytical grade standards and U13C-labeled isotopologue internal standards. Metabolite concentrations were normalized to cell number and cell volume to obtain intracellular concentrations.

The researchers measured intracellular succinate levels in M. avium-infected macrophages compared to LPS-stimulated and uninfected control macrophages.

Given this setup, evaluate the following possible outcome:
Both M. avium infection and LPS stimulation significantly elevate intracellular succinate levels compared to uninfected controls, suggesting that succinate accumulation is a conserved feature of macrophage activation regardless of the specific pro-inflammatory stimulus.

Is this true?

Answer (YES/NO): NO